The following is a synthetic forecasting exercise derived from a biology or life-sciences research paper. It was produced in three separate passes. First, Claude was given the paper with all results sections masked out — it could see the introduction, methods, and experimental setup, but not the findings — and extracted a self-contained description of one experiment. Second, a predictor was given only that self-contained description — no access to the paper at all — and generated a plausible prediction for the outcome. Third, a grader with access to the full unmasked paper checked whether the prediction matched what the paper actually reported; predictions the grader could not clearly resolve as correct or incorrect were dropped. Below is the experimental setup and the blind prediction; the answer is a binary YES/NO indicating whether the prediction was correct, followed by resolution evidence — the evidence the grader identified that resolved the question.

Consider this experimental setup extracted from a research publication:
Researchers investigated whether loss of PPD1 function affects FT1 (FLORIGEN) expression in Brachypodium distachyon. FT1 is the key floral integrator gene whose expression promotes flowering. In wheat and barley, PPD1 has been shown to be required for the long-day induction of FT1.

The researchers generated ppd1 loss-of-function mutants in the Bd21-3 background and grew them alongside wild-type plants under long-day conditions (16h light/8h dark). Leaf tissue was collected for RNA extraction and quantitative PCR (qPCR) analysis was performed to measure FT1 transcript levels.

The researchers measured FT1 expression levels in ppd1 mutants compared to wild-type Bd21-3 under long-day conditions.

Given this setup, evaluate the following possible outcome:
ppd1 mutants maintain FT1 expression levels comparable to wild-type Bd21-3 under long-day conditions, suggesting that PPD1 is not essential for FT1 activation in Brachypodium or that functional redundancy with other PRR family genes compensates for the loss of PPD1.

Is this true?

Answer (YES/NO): NO